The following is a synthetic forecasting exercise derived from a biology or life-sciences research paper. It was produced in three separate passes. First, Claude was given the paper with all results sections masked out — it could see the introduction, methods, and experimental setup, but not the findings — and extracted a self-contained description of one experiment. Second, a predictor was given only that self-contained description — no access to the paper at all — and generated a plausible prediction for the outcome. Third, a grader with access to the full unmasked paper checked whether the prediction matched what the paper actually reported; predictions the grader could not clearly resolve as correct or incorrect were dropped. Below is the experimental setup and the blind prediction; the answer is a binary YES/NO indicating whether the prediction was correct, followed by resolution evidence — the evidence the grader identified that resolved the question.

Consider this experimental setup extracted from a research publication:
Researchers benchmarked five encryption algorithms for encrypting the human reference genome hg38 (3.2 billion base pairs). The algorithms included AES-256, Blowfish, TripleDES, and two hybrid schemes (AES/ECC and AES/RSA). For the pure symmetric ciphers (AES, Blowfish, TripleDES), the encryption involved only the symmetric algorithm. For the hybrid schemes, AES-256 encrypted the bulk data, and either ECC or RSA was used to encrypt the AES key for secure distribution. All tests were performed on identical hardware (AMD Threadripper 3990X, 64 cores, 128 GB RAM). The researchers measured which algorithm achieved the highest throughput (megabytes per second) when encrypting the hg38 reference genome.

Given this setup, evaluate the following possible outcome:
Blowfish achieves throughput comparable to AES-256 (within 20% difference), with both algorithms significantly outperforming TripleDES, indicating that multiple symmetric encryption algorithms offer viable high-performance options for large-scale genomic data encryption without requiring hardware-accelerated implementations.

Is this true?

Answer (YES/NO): NO